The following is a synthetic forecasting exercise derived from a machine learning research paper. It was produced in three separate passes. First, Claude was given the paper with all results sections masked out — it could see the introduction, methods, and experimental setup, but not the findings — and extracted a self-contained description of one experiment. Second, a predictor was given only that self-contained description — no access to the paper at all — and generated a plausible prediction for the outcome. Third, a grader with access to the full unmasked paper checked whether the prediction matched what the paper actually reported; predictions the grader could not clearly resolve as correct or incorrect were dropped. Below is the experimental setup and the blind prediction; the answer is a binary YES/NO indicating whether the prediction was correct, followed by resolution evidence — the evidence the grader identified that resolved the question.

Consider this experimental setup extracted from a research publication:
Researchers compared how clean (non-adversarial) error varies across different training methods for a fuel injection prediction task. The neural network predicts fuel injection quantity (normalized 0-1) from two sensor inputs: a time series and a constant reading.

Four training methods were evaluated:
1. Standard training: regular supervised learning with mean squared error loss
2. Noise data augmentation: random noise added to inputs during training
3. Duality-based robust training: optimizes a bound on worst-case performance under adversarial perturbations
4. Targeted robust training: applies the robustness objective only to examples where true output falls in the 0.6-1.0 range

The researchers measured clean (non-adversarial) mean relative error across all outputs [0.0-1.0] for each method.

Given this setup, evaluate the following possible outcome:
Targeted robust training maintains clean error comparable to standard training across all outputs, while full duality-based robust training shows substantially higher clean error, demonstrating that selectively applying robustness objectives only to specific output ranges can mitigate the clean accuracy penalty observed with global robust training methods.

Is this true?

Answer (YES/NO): YES